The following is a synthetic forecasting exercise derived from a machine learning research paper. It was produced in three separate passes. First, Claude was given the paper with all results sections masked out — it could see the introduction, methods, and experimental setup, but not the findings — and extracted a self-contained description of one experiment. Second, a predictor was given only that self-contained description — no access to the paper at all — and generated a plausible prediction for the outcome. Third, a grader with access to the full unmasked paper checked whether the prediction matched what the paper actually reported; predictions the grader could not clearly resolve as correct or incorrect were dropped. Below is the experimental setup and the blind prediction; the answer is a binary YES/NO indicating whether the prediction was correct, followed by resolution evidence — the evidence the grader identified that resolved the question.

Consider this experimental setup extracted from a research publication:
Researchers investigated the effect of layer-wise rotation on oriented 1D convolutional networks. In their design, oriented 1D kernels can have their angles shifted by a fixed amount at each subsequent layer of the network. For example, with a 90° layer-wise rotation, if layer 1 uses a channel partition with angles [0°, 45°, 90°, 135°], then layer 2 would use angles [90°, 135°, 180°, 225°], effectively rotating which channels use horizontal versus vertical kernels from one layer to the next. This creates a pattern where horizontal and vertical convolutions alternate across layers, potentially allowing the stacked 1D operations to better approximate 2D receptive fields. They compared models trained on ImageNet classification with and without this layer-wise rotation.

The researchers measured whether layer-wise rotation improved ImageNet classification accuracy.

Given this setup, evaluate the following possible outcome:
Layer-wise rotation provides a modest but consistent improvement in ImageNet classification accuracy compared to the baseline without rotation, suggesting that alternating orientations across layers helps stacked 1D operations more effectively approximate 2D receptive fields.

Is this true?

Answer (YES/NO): YES